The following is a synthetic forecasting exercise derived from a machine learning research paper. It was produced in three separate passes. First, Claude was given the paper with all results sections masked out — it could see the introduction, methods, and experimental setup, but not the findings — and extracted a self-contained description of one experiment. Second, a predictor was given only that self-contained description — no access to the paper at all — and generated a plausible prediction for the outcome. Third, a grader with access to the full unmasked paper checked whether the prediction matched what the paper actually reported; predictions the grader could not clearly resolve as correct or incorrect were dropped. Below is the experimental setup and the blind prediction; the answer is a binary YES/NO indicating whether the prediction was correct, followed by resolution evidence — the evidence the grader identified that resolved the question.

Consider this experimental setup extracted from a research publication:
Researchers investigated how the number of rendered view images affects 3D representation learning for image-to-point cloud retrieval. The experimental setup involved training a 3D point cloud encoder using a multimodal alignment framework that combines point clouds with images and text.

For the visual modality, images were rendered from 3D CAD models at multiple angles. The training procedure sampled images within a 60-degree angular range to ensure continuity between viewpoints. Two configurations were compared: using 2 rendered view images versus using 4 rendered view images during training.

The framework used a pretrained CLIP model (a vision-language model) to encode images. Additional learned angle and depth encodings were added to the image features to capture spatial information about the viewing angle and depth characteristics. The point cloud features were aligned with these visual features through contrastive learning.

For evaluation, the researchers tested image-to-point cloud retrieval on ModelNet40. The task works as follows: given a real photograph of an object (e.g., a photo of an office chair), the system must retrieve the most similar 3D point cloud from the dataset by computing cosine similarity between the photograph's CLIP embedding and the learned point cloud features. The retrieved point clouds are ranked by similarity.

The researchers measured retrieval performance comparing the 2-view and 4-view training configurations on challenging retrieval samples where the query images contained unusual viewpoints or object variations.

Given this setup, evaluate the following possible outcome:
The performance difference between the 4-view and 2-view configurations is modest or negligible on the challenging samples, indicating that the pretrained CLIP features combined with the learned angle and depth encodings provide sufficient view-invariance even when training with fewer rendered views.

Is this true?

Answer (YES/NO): NO